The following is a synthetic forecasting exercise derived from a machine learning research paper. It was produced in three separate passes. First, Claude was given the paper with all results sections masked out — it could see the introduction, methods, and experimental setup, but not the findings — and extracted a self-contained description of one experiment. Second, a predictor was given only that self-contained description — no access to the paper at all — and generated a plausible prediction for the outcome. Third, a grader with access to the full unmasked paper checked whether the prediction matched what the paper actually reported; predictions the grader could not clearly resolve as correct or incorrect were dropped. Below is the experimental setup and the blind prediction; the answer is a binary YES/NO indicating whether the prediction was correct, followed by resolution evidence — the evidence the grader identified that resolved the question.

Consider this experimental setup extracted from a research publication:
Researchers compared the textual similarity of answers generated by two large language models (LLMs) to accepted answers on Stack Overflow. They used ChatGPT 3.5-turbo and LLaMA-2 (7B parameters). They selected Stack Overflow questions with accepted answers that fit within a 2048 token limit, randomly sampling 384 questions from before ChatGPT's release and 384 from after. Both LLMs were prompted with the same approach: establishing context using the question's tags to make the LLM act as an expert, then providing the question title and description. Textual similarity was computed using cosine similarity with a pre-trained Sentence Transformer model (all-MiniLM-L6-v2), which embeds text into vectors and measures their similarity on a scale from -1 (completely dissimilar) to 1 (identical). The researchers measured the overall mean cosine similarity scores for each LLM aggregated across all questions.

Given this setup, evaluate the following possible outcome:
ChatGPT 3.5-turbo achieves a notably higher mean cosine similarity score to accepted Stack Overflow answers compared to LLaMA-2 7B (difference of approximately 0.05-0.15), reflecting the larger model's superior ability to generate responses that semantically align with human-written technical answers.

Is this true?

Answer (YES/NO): NO